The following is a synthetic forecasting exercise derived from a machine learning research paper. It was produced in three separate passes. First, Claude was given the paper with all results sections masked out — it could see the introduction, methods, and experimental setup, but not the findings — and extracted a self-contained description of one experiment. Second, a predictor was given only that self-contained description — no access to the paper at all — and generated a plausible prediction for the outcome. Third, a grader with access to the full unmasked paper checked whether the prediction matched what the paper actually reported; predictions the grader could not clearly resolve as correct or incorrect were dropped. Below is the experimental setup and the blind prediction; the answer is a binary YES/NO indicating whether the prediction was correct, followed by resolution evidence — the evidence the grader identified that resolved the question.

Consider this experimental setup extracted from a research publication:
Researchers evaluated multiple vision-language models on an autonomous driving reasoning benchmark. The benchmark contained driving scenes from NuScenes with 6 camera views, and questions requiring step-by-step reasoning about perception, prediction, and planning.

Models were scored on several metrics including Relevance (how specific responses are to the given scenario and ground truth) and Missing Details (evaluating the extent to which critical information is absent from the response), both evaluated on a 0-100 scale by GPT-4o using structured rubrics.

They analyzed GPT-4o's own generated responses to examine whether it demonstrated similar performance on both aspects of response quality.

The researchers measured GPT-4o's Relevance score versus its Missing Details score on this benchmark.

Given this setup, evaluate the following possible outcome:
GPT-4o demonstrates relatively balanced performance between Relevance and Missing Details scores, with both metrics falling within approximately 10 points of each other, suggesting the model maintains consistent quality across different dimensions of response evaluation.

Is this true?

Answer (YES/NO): YES